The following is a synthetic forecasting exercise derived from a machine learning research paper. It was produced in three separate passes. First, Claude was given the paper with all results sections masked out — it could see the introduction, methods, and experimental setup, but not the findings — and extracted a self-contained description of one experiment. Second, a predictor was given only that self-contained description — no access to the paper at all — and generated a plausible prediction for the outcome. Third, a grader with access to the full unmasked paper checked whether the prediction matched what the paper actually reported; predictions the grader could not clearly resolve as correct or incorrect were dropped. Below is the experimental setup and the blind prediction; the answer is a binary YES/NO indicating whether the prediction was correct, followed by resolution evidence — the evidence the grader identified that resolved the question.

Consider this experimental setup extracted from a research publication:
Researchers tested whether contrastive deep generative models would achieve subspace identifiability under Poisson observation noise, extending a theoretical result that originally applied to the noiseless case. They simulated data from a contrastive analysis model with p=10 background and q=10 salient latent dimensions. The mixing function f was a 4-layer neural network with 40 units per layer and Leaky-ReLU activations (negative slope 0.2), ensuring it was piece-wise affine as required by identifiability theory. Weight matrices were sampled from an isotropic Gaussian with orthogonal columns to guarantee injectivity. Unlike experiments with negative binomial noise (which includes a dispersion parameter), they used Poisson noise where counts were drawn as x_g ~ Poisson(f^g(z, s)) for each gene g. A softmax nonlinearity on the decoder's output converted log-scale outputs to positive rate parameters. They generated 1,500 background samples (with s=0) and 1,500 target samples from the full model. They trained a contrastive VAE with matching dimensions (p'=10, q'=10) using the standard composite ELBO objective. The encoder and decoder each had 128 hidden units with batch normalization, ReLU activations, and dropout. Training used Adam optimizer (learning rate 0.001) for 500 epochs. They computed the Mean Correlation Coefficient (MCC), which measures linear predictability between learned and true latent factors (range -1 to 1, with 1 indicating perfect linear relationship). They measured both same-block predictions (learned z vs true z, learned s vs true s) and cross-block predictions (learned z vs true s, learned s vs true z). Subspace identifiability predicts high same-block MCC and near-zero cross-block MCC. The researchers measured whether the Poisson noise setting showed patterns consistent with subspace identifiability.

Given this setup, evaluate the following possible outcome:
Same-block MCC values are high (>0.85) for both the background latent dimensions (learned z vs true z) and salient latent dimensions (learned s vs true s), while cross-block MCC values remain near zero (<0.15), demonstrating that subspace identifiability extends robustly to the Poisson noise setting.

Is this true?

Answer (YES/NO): NO